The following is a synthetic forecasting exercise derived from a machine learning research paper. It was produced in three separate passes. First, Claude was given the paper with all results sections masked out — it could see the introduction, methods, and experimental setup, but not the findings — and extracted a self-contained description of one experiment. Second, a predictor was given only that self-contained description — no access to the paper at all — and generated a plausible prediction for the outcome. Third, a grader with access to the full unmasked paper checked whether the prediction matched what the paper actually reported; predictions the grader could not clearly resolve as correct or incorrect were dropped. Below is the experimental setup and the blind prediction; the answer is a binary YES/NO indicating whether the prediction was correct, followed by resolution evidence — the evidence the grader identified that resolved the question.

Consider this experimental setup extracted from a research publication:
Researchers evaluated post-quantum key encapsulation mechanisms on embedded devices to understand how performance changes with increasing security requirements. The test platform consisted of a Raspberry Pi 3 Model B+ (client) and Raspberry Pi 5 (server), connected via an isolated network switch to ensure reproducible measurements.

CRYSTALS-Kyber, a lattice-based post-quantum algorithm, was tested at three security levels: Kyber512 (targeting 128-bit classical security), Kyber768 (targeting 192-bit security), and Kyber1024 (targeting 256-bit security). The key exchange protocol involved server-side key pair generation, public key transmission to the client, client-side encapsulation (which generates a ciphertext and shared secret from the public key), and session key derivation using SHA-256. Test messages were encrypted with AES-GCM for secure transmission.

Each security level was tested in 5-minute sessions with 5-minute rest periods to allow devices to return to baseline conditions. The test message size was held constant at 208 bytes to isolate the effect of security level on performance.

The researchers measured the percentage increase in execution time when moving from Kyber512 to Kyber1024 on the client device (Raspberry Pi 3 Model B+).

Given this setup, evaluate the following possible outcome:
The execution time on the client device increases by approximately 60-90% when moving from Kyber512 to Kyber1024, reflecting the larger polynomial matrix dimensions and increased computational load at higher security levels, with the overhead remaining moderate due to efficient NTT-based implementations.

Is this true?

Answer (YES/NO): NO